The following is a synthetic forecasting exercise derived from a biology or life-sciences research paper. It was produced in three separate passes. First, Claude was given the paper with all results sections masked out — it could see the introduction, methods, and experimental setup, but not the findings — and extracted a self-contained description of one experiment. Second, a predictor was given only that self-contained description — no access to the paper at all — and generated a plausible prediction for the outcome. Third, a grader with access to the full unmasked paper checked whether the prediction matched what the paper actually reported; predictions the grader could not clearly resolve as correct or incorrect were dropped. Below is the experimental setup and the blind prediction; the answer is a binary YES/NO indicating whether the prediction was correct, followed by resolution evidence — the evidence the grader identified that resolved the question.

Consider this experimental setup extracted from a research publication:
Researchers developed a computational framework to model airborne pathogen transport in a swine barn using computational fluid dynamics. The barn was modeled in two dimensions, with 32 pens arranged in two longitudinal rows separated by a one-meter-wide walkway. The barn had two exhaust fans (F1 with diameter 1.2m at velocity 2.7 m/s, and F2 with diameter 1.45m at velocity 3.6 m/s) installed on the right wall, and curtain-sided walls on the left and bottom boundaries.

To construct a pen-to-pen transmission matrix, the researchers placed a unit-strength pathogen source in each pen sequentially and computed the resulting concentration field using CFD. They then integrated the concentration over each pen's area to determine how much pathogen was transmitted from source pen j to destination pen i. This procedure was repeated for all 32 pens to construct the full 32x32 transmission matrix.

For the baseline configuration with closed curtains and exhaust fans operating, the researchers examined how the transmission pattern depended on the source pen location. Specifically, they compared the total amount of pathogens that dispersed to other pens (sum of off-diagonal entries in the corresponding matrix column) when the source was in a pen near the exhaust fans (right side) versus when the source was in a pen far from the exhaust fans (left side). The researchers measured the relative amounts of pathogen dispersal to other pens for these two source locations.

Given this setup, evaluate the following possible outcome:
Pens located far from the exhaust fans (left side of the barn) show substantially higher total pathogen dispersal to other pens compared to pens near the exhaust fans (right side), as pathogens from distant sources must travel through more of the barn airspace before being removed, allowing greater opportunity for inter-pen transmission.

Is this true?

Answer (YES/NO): YES